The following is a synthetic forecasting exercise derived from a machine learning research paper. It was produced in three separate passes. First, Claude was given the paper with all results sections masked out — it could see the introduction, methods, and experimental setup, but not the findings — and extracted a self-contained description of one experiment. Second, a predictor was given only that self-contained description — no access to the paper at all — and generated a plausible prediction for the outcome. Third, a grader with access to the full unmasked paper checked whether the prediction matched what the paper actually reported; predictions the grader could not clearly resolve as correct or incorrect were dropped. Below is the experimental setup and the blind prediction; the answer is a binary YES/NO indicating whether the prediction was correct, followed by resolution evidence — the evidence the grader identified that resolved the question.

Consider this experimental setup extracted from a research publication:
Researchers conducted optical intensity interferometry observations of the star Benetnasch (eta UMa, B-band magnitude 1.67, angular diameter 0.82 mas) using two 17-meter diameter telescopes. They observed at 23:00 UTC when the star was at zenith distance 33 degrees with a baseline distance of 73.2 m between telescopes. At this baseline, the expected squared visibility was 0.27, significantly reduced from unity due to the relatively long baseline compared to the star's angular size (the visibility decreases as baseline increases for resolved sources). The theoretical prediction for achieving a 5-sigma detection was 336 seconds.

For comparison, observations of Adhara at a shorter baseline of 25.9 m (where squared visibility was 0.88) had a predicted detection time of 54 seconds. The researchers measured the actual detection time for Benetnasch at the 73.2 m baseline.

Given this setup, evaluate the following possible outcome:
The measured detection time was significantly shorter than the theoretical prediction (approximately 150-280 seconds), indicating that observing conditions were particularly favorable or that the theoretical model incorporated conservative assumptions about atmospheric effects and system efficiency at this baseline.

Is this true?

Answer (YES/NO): NO